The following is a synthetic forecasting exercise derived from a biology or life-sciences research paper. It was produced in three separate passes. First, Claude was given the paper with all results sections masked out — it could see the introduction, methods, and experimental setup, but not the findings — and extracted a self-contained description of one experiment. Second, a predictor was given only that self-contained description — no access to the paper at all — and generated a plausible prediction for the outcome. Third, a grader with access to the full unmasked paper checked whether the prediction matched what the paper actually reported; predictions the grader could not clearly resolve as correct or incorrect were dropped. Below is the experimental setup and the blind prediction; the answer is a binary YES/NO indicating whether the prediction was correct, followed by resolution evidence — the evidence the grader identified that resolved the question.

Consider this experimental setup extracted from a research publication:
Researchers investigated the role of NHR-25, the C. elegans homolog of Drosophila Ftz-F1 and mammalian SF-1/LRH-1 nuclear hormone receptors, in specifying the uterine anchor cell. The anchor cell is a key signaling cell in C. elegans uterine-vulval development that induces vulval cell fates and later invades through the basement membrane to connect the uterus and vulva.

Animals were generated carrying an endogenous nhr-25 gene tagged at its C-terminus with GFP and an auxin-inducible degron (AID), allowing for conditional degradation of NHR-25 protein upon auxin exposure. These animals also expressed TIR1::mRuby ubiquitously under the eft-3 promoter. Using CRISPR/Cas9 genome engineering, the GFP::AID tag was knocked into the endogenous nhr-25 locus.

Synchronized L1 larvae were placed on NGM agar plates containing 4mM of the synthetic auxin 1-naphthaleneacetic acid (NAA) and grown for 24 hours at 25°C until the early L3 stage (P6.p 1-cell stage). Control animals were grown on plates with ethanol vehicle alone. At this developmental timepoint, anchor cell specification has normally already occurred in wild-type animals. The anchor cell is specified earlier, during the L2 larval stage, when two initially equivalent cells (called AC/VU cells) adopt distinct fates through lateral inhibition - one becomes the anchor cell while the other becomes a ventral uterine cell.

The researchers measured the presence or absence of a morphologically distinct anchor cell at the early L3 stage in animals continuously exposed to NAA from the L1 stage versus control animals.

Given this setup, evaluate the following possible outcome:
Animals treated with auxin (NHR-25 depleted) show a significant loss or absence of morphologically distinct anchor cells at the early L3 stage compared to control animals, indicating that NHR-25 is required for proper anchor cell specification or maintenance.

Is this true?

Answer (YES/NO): YES